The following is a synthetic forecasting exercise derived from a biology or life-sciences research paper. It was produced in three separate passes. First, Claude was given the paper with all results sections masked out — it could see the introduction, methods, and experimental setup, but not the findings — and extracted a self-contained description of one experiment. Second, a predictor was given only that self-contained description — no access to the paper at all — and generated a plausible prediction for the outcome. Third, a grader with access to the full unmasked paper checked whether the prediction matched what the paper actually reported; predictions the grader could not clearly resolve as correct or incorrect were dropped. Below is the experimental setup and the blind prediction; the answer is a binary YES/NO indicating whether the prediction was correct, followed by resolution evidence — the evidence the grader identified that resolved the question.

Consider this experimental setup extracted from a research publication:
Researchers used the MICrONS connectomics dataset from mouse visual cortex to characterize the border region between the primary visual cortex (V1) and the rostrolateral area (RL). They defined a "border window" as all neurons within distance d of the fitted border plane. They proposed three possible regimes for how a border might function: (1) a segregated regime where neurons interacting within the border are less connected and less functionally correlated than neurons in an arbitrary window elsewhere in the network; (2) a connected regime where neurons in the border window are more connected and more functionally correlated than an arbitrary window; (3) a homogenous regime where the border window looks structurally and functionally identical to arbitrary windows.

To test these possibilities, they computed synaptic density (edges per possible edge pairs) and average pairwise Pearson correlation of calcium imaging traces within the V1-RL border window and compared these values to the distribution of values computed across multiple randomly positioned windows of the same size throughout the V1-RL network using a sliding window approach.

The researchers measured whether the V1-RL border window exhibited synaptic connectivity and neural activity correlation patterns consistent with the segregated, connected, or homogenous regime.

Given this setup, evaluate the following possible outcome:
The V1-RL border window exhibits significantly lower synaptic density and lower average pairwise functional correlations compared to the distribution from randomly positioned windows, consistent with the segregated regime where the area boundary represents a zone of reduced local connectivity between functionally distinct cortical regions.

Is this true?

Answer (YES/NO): NO